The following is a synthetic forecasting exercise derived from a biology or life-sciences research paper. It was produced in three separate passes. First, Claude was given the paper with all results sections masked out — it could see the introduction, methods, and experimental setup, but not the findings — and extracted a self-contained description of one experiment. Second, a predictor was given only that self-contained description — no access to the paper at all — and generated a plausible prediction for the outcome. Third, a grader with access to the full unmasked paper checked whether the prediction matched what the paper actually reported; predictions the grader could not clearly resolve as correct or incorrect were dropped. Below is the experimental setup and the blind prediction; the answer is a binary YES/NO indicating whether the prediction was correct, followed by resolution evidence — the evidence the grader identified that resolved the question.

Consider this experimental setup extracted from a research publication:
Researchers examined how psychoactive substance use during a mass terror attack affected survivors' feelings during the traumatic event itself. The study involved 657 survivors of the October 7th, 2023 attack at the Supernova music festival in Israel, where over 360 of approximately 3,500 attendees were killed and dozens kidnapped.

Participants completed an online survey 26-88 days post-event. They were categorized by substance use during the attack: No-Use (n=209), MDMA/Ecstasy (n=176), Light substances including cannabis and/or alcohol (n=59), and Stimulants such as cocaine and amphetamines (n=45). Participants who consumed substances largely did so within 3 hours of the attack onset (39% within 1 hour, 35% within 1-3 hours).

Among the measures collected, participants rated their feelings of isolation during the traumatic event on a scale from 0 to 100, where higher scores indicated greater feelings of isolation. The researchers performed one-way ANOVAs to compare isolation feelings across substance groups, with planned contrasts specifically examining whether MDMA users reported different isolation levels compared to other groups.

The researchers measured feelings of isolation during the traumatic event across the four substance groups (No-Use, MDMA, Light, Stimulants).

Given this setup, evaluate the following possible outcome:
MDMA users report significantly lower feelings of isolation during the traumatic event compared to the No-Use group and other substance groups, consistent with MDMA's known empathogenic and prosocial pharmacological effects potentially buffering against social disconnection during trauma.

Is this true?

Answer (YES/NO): NO